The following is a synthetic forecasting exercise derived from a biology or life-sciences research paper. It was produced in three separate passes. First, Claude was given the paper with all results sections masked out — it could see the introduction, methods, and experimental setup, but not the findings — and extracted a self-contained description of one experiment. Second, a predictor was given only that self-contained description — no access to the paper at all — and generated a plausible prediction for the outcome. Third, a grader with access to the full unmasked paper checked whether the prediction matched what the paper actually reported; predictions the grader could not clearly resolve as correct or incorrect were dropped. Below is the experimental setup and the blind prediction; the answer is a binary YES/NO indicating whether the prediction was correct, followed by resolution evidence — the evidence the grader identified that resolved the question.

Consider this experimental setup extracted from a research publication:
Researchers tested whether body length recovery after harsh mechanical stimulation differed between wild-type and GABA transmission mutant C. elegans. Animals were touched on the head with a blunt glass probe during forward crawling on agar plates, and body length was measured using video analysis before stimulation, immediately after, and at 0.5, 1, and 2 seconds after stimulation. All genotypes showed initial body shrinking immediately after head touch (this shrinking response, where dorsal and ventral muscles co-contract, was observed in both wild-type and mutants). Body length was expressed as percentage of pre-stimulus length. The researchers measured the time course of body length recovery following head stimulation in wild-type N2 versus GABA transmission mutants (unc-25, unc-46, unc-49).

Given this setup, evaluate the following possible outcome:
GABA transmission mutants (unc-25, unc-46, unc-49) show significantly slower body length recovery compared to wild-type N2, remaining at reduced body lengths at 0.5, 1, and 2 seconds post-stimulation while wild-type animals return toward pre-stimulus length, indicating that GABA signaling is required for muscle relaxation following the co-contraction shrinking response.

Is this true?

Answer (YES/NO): YES